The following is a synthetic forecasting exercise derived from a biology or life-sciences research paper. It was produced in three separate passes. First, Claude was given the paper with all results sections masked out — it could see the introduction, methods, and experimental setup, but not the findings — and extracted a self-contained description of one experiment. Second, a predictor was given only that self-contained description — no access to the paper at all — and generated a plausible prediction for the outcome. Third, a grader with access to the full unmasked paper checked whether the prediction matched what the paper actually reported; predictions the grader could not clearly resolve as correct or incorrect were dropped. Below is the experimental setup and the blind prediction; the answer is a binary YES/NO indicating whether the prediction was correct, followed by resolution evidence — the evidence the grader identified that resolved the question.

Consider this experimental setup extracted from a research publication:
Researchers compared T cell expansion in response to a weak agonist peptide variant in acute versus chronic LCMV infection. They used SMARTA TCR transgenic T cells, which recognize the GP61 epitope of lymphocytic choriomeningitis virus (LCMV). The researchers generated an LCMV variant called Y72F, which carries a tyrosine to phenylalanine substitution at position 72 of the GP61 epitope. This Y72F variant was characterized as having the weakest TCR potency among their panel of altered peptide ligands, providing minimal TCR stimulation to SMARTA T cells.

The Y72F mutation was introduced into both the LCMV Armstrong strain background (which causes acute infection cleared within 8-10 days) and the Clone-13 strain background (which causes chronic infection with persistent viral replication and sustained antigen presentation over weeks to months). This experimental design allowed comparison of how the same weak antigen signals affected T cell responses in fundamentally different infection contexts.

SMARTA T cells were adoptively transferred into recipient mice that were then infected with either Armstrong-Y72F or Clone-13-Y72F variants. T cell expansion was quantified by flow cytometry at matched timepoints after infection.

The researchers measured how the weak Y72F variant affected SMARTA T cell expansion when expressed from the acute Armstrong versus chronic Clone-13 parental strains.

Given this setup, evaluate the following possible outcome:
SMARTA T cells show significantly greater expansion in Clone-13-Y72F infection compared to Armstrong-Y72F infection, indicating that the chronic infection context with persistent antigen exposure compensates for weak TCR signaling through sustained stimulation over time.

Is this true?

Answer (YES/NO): YES